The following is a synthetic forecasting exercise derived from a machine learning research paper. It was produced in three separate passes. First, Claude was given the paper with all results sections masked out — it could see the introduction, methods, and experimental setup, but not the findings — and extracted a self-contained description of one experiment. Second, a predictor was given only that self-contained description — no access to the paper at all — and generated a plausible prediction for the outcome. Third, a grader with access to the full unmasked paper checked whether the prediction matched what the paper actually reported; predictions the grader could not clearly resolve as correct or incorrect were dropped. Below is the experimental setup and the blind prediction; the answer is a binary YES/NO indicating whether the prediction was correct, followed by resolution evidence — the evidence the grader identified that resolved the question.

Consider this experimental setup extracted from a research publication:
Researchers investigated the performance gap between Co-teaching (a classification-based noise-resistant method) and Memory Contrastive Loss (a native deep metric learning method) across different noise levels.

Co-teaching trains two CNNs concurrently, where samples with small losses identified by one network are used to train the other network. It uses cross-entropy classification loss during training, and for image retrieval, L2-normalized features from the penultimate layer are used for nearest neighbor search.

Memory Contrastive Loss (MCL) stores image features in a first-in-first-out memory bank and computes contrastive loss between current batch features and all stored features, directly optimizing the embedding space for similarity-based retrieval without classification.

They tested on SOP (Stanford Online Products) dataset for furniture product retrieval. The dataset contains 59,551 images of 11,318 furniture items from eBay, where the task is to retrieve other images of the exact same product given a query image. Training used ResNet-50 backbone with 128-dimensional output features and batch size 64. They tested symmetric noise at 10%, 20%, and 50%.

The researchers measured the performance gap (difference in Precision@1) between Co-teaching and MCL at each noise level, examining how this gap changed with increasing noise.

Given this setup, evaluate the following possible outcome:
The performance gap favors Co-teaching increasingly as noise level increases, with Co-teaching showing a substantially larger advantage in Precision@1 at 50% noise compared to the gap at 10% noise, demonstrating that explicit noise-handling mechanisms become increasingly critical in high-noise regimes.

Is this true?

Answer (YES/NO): NO